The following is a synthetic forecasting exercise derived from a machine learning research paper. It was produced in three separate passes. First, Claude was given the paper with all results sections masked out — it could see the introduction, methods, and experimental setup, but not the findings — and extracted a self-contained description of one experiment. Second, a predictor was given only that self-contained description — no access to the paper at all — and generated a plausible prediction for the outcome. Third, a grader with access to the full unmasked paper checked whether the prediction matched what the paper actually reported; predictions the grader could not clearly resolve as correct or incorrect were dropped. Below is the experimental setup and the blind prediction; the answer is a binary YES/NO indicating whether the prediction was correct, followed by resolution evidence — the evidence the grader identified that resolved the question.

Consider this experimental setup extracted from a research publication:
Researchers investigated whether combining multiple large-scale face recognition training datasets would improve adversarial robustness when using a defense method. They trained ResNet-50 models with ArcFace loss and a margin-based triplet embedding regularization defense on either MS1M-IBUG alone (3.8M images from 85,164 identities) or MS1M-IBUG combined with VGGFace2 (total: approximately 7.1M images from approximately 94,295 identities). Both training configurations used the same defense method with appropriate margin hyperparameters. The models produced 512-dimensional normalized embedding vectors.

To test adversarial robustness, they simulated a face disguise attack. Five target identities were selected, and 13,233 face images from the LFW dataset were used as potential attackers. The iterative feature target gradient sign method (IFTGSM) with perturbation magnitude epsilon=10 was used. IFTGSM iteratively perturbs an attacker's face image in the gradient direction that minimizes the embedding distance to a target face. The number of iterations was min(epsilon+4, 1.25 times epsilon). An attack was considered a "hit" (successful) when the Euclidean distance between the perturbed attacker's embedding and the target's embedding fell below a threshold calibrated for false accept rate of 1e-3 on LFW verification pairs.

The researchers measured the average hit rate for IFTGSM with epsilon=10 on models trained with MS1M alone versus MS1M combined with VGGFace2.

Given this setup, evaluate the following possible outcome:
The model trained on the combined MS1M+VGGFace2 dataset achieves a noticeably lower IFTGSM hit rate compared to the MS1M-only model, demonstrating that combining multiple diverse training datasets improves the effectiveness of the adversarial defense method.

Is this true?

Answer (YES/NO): YES